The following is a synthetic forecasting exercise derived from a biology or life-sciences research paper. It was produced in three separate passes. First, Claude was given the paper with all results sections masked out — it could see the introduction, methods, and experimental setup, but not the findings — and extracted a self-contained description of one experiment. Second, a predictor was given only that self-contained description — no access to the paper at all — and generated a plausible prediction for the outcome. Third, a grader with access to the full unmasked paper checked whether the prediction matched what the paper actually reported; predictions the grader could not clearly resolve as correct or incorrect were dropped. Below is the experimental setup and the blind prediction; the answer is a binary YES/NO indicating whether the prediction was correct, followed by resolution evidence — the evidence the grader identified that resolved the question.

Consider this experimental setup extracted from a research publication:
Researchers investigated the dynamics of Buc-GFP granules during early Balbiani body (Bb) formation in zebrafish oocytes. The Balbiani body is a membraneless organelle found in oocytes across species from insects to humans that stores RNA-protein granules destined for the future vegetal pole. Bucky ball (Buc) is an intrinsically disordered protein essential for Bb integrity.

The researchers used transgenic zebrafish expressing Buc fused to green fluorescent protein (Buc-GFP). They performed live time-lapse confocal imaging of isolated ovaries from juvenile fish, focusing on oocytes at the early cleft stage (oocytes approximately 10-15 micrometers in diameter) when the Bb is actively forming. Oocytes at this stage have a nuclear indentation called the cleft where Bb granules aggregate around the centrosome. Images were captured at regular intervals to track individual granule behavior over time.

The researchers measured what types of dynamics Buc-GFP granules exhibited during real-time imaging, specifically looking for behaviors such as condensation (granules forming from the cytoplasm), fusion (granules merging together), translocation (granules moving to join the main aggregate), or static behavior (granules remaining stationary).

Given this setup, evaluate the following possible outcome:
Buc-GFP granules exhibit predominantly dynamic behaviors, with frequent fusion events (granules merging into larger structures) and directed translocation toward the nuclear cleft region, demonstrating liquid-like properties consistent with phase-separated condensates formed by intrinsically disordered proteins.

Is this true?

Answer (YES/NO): YES